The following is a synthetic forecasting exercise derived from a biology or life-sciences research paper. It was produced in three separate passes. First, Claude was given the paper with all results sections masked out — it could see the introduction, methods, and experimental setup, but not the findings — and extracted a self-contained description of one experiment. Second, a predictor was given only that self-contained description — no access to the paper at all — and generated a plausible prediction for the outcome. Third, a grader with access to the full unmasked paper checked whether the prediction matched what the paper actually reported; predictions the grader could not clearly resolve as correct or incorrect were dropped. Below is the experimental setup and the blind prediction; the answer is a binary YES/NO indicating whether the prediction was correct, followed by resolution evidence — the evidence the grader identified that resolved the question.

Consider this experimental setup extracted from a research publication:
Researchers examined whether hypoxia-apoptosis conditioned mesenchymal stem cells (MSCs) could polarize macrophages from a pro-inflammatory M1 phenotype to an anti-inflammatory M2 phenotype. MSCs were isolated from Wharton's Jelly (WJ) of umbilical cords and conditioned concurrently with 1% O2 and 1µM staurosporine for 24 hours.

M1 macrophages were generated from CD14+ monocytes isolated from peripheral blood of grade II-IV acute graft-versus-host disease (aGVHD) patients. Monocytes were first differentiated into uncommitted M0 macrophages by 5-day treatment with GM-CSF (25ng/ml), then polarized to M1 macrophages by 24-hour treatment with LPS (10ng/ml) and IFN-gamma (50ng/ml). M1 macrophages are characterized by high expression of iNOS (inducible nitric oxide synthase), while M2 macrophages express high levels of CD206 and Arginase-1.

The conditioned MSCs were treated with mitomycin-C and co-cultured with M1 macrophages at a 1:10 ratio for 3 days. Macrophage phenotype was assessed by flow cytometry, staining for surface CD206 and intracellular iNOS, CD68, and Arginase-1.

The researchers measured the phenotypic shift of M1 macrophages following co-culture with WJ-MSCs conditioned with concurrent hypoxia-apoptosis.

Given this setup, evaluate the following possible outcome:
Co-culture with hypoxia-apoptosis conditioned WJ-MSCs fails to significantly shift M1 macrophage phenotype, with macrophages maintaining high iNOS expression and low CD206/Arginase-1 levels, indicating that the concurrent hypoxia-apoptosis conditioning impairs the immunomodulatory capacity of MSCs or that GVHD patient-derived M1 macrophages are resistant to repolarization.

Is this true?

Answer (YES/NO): NO